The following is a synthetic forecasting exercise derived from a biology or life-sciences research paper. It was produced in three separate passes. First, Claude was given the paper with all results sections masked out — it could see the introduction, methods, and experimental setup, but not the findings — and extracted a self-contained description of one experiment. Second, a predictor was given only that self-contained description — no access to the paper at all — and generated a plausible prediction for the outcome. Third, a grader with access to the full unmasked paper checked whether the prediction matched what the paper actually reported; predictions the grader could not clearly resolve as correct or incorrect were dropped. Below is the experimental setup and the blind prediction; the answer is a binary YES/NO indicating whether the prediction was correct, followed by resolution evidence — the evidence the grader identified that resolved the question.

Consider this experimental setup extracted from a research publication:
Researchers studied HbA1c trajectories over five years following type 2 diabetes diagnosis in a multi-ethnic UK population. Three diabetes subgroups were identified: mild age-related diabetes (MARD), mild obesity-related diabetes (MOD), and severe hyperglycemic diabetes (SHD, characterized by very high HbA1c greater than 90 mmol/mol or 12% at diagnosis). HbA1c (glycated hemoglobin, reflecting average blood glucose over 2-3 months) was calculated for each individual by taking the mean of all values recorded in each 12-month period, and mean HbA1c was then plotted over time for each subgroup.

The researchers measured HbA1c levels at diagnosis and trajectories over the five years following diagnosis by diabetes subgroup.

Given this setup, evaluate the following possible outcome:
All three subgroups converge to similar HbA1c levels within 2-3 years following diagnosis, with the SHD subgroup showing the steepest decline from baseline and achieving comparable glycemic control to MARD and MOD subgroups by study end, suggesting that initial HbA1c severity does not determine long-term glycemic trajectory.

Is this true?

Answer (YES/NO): NO